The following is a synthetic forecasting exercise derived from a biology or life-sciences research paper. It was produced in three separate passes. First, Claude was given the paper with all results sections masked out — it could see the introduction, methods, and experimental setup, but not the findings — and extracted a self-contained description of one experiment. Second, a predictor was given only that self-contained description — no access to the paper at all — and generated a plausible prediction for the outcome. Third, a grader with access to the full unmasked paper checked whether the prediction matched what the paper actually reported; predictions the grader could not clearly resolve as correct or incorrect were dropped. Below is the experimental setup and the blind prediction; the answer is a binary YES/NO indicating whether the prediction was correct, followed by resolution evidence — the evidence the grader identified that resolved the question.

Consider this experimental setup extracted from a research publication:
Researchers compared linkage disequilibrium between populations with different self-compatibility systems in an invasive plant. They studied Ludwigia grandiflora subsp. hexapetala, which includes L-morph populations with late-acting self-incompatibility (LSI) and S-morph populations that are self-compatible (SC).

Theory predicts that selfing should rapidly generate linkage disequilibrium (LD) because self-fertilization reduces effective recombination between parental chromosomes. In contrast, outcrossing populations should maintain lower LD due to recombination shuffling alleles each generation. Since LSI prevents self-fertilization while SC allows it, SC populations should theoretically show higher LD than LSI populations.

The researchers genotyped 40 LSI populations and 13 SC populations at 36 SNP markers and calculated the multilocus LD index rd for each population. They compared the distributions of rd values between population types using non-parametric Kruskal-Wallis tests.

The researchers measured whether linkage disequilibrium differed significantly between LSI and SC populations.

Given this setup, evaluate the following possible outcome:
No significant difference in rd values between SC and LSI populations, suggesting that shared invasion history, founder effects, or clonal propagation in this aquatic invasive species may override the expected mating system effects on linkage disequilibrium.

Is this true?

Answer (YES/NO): NO